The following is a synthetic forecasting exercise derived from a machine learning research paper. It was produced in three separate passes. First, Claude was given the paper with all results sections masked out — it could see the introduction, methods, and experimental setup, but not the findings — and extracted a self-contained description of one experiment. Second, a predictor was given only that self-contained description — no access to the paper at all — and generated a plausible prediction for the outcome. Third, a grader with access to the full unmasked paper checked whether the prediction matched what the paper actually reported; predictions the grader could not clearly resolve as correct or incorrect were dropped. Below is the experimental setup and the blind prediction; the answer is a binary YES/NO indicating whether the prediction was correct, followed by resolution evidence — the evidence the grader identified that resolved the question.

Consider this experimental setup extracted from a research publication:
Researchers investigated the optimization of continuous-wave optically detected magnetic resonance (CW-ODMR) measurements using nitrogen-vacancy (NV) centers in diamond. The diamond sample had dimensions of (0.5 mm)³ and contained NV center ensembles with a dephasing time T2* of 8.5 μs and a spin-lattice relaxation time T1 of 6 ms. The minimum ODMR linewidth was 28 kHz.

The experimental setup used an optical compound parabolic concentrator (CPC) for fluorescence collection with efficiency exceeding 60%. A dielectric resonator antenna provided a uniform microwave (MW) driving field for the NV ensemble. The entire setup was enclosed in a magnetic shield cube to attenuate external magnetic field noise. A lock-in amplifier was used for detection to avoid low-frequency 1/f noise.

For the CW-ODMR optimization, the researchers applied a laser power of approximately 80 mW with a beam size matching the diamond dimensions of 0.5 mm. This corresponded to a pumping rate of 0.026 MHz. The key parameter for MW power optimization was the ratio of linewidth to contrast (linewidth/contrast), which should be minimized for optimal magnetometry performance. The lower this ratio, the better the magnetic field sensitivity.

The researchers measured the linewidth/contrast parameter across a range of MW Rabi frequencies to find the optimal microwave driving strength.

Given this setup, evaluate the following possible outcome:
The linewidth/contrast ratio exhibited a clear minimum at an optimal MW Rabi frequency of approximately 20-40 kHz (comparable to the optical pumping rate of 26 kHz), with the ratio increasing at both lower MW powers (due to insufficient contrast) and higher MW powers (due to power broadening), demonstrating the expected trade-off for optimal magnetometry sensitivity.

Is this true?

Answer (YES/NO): NO